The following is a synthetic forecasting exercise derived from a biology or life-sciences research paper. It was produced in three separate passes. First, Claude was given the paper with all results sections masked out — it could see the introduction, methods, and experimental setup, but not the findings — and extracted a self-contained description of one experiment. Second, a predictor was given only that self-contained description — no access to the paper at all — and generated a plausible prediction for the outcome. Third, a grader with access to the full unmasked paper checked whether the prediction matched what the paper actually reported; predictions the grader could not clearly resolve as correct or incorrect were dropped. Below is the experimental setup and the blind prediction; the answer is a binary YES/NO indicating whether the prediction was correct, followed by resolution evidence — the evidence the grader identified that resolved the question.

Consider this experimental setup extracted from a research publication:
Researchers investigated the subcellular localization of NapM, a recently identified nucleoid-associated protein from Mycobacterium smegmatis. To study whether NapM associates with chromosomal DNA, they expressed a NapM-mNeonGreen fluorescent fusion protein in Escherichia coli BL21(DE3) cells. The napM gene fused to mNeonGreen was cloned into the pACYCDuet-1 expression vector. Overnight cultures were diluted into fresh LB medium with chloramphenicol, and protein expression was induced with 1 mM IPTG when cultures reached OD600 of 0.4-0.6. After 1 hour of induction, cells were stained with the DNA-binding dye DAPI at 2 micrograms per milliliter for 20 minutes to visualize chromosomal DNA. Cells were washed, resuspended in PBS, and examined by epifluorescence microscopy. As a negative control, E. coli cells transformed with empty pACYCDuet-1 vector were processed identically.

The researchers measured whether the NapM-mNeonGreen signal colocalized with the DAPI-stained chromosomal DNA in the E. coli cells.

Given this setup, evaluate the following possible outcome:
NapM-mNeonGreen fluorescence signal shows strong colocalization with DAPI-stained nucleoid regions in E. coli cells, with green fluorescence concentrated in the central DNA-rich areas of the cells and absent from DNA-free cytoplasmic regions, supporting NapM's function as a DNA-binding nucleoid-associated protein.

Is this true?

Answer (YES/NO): YES